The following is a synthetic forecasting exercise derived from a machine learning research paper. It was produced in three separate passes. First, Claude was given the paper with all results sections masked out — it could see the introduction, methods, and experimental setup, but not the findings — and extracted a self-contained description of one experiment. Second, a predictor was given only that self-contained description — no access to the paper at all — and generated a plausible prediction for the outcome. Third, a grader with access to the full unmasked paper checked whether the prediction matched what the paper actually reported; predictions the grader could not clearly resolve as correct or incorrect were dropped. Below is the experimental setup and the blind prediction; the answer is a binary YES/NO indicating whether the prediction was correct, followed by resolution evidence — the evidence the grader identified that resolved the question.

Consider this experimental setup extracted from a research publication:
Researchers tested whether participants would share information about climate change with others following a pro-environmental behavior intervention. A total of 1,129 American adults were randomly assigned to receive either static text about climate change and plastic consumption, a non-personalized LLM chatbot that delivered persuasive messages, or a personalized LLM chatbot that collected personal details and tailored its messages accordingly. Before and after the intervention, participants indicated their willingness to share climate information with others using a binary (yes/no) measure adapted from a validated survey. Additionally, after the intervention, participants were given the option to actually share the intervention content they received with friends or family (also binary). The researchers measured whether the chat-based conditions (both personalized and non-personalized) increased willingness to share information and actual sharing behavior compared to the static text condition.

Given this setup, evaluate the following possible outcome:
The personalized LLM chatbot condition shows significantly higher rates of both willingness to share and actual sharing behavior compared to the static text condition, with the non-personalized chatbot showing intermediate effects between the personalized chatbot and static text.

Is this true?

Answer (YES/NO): NO